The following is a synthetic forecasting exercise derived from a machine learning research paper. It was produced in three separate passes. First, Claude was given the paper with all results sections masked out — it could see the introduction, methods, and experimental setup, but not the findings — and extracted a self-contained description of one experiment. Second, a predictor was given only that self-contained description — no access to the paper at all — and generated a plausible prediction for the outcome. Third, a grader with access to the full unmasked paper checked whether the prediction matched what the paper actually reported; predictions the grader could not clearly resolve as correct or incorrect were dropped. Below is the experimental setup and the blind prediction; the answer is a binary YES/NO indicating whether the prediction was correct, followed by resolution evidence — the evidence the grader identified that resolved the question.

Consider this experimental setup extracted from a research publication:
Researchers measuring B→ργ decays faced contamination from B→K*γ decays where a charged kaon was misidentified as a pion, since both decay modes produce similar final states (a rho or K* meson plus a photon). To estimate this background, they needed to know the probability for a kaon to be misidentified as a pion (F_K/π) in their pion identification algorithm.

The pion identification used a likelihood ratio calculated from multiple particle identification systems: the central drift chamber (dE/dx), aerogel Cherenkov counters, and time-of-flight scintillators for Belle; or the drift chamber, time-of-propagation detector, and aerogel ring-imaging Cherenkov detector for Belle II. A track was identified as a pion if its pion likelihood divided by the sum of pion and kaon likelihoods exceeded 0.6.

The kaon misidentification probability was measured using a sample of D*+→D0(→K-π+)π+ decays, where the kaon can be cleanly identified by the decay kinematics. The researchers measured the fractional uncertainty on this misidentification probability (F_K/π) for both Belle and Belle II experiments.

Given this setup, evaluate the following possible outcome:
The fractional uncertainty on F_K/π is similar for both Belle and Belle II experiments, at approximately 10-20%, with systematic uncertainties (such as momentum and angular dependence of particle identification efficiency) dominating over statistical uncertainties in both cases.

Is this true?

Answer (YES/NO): NO